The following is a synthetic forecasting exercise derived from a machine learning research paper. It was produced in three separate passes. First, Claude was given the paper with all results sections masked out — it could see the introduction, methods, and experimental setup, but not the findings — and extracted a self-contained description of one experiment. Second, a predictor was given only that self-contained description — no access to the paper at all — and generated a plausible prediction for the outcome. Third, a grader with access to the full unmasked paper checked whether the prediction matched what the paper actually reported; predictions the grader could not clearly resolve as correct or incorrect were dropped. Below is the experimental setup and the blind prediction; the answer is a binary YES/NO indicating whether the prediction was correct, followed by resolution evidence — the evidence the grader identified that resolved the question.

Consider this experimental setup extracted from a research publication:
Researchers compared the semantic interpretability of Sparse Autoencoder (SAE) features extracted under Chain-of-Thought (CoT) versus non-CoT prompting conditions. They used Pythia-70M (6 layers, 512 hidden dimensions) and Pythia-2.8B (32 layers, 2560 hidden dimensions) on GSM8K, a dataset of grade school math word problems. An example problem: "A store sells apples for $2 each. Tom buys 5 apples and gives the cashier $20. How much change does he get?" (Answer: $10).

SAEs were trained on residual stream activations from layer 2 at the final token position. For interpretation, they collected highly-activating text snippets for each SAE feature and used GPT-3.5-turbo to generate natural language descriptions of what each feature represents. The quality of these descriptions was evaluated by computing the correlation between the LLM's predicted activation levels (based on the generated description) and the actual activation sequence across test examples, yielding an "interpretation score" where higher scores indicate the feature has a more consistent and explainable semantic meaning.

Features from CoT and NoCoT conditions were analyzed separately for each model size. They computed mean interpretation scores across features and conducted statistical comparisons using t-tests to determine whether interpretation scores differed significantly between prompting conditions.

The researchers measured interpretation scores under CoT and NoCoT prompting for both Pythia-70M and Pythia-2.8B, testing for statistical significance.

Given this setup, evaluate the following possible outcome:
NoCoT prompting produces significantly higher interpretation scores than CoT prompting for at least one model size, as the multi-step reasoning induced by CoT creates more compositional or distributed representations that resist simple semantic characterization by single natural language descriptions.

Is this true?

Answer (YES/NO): NO